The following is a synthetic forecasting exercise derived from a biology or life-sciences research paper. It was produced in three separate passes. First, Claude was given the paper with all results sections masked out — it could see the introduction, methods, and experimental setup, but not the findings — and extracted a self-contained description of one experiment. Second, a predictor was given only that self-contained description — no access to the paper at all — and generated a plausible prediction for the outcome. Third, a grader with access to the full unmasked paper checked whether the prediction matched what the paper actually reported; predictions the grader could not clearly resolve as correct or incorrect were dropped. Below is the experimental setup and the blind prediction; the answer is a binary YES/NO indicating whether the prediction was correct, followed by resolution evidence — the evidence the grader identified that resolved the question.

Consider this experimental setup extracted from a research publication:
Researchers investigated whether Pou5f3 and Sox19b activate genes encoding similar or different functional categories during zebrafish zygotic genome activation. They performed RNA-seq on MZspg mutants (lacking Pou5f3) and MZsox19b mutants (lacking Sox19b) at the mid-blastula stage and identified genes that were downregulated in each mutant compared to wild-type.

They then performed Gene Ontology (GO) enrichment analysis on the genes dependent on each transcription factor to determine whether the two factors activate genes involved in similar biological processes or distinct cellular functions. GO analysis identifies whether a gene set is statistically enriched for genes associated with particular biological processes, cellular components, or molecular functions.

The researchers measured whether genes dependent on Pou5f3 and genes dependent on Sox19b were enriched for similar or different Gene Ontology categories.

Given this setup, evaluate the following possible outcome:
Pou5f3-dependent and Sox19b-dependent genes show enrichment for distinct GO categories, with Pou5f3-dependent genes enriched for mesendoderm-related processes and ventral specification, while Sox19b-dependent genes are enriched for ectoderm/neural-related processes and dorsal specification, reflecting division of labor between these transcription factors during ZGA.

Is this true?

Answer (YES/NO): NO